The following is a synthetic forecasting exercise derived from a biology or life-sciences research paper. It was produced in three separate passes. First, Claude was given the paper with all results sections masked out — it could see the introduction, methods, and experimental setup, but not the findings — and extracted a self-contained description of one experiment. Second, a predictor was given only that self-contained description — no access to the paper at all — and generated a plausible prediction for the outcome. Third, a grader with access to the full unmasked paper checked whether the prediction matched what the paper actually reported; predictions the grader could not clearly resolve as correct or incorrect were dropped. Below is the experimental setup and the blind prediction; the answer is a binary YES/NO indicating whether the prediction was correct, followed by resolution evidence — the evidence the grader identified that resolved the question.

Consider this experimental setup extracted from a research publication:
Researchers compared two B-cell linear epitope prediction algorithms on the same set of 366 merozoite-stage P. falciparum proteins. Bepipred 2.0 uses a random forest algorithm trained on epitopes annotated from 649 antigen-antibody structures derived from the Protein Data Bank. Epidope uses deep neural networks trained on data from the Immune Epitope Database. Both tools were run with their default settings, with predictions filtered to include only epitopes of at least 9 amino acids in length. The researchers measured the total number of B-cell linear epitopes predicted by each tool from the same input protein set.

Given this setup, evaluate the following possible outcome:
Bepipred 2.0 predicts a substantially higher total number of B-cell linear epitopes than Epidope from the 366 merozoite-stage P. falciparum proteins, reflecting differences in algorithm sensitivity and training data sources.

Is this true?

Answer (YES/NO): YES